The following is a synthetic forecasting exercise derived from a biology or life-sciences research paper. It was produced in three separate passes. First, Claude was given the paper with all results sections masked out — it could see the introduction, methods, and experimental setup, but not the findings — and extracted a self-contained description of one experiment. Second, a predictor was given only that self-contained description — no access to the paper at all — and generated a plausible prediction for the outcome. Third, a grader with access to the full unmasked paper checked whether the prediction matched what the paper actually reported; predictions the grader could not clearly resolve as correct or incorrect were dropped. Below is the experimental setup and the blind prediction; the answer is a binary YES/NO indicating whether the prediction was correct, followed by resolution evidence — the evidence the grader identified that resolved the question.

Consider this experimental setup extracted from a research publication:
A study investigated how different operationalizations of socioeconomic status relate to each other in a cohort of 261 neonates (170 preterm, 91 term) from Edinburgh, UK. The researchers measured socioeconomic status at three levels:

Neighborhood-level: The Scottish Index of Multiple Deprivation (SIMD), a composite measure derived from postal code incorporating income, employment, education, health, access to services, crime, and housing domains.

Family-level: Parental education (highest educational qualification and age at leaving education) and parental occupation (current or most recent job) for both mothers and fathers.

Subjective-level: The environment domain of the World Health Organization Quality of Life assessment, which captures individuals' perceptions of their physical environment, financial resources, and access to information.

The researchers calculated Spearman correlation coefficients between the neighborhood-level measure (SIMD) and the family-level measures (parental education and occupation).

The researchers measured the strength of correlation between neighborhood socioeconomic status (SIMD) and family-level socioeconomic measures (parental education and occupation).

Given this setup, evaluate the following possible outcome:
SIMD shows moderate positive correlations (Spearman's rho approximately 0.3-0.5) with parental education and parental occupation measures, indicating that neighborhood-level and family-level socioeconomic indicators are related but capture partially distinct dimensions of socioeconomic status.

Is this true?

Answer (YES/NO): NO